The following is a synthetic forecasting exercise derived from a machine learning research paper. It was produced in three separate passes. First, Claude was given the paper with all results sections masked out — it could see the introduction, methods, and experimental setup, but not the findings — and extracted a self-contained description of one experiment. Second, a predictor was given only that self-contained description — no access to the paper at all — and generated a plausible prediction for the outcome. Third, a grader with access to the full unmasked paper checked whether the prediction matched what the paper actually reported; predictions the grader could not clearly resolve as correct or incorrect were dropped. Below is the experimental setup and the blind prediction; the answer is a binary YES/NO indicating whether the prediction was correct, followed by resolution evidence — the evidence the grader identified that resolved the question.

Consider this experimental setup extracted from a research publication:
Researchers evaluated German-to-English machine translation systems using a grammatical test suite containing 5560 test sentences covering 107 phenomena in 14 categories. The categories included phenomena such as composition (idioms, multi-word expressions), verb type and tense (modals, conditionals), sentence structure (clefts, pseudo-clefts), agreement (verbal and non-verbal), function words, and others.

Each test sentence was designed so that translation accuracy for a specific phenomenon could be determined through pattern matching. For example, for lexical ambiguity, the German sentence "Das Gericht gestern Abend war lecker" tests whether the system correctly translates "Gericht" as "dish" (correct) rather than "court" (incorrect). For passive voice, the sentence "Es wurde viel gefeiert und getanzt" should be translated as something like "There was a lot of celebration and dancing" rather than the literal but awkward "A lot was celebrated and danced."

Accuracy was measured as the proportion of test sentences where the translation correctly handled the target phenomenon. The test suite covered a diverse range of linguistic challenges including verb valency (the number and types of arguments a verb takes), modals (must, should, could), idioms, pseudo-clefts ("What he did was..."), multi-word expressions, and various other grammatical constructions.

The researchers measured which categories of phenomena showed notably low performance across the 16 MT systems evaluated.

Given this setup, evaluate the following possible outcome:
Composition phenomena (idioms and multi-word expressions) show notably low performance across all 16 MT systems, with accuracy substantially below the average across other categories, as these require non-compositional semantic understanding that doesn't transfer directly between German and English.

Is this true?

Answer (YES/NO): NO